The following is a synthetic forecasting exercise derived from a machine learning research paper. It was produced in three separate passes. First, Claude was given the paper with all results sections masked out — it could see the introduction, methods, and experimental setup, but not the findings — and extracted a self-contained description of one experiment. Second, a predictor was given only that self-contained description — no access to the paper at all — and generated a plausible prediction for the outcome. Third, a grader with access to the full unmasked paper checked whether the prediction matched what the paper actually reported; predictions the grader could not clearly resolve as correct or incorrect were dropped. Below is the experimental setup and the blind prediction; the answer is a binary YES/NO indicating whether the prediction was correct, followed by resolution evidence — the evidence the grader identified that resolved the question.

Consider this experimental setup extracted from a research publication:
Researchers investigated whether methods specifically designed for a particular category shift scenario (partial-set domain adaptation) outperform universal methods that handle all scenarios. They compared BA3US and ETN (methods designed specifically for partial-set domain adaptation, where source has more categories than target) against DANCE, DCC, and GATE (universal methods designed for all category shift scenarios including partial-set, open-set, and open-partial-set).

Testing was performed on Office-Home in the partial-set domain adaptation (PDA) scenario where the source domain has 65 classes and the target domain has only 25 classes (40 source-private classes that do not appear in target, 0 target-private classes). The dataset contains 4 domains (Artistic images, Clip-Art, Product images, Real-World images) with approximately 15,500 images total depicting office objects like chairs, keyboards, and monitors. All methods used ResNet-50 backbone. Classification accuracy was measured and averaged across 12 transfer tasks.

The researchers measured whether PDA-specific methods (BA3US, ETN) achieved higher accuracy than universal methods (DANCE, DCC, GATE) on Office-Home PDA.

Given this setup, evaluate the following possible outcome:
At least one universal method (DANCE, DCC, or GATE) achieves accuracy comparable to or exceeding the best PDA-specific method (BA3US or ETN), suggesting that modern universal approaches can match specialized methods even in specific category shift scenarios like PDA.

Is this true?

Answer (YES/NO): NO